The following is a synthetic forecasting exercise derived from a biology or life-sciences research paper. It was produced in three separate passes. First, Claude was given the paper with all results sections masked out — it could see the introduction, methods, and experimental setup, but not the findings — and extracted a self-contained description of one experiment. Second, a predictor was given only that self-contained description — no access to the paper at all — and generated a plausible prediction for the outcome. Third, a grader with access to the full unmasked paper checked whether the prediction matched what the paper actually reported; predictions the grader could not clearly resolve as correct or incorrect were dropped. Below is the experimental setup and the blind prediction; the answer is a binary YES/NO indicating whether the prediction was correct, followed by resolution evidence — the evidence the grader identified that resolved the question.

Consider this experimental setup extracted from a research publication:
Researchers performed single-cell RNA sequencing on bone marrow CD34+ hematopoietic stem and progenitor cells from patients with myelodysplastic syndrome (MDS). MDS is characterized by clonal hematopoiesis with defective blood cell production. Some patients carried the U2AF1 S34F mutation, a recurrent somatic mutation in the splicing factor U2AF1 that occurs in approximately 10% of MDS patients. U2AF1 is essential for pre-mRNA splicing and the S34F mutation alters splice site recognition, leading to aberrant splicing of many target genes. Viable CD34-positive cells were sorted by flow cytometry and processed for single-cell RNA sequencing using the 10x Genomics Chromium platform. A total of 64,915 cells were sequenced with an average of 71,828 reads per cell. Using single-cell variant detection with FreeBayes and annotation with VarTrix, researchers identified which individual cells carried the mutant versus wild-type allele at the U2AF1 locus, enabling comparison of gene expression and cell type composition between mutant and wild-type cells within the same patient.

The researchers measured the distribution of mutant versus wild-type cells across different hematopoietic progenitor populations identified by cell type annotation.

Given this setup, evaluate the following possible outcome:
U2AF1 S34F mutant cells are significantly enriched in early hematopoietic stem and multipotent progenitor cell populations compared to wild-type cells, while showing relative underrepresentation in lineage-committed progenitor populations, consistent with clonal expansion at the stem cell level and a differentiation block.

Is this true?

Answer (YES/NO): NO